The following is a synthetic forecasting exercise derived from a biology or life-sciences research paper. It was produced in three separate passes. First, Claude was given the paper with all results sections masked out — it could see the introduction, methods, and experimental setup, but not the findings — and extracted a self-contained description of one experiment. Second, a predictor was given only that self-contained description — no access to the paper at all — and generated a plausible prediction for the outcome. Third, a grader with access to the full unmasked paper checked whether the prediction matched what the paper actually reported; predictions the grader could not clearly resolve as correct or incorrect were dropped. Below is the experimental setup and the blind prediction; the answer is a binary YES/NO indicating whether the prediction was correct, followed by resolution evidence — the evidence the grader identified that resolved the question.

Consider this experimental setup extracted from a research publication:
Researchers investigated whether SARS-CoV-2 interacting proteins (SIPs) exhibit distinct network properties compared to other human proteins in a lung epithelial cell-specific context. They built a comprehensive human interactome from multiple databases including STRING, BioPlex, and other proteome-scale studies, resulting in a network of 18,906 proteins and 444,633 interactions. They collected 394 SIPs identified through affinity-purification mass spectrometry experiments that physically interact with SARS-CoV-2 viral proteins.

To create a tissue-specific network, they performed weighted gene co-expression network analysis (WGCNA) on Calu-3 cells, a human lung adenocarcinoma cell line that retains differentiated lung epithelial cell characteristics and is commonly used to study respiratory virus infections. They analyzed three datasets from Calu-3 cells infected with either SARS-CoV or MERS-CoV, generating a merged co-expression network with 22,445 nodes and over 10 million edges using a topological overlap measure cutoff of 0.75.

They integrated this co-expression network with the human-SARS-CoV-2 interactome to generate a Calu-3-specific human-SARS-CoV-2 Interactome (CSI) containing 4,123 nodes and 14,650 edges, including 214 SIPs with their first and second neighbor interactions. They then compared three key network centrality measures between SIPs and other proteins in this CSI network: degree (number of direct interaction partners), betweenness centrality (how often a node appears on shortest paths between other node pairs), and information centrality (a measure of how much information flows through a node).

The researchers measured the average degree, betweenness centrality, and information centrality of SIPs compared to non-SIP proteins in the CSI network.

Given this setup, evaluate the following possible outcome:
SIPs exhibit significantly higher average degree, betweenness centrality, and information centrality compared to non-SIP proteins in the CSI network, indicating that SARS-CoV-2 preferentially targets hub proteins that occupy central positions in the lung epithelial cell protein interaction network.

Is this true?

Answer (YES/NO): YES